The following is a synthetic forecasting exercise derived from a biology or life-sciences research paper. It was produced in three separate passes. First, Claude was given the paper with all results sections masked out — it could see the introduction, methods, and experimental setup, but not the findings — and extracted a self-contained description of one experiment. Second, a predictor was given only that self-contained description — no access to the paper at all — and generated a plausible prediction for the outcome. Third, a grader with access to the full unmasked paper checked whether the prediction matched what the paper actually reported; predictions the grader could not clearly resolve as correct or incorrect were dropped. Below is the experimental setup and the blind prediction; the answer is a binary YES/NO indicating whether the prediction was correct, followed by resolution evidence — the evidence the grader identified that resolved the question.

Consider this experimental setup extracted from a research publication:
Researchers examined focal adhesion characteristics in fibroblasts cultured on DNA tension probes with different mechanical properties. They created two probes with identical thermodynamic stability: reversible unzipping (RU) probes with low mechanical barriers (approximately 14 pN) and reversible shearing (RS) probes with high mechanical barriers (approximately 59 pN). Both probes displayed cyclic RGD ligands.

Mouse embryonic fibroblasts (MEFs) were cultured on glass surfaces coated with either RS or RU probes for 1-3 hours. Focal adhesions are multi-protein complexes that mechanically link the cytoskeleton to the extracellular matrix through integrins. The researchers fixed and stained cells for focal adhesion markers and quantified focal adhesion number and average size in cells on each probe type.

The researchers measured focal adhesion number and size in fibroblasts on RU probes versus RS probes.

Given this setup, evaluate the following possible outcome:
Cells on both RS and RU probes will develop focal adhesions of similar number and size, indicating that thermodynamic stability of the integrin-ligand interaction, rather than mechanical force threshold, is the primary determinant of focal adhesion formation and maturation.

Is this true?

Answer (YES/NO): NO